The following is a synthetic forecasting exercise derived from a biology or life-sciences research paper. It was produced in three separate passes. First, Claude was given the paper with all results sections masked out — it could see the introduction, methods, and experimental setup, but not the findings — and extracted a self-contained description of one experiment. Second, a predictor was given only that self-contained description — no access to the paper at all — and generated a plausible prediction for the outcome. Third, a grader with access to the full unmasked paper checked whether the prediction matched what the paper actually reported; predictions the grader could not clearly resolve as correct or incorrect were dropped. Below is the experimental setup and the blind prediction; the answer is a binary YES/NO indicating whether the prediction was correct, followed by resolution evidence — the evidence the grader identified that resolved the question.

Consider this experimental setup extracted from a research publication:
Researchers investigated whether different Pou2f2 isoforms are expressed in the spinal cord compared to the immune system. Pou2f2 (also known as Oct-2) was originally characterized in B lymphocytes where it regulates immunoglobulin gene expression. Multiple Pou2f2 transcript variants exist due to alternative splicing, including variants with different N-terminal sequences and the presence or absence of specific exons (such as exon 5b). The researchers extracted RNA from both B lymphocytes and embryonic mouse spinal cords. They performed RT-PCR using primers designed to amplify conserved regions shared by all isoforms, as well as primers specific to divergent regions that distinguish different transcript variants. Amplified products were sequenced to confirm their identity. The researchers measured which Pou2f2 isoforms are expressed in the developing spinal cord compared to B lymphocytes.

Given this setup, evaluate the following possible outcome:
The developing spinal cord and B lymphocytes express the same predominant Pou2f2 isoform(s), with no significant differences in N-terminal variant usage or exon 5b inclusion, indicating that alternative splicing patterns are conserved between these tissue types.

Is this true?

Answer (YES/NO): NO